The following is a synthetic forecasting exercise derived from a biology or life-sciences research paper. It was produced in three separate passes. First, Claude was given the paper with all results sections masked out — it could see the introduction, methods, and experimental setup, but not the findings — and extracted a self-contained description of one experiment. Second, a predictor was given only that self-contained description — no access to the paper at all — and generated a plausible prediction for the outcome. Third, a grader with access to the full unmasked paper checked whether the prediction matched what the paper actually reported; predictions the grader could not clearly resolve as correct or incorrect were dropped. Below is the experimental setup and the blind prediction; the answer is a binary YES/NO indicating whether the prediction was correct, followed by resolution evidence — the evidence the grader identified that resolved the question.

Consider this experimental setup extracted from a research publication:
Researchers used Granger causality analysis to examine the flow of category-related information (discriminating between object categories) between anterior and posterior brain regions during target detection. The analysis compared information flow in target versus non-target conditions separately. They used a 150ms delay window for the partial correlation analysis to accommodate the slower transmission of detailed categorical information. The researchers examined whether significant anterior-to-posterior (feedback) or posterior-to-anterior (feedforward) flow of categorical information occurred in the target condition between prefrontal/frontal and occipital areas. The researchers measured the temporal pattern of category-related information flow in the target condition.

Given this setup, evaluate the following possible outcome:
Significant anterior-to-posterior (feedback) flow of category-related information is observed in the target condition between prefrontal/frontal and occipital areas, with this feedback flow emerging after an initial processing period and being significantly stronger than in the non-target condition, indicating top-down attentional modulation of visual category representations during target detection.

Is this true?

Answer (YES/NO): NO